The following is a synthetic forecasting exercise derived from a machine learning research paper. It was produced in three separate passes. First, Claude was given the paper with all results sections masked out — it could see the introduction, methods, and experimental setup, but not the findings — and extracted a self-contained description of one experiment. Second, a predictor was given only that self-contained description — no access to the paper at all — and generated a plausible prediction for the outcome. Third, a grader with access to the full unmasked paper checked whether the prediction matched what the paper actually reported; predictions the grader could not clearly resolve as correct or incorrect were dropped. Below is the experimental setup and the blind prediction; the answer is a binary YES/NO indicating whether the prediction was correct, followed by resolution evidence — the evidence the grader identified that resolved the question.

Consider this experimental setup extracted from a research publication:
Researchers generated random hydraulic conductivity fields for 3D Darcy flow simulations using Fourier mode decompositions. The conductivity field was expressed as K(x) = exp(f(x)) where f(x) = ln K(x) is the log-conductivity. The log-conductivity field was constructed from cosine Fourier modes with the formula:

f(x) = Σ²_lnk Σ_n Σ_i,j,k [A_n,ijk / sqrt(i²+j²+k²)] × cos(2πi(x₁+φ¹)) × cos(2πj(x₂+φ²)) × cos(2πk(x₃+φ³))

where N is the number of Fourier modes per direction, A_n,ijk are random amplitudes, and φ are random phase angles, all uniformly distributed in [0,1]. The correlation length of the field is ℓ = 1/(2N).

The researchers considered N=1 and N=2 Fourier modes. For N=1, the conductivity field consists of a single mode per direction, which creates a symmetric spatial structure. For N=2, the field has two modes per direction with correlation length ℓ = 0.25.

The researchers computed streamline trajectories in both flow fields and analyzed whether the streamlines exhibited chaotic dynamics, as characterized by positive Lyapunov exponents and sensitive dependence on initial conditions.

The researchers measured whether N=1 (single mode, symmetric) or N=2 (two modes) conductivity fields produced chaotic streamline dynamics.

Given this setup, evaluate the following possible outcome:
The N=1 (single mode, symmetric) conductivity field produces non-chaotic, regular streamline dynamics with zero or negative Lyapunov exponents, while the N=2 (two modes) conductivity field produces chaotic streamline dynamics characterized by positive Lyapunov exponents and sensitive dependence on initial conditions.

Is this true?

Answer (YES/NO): YES